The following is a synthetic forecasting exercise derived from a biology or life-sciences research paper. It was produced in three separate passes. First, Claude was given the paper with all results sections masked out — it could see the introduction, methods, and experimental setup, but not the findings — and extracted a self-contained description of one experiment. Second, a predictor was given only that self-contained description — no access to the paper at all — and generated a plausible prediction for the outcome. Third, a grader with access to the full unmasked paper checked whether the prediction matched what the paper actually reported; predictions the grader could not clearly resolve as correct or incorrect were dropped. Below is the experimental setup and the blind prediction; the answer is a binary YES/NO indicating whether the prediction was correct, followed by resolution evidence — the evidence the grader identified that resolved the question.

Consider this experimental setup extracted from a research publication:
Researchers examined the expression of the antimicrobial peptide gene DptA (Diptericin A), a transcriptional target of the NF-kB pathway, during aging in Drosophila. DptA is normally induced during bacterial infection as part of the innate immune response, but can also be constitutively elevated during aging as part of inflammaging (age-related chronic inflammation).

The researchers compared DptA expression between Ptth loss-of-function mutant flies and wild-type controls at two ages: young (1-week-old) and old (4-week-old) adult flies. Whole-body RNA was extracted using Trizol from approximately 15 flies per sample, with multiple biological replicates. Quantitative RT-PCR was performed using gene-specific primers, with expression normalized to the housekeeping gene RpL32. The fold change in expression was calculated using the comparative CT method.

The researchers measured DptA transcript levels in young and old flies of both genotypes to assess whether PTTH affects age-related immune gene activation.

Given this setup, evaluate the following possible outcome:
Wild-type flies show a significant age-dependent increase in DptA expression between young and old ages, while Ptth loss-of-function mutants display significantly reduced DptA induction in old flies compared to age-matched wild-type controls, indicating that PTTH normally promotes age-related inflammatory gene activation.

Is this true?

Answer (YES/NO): YES